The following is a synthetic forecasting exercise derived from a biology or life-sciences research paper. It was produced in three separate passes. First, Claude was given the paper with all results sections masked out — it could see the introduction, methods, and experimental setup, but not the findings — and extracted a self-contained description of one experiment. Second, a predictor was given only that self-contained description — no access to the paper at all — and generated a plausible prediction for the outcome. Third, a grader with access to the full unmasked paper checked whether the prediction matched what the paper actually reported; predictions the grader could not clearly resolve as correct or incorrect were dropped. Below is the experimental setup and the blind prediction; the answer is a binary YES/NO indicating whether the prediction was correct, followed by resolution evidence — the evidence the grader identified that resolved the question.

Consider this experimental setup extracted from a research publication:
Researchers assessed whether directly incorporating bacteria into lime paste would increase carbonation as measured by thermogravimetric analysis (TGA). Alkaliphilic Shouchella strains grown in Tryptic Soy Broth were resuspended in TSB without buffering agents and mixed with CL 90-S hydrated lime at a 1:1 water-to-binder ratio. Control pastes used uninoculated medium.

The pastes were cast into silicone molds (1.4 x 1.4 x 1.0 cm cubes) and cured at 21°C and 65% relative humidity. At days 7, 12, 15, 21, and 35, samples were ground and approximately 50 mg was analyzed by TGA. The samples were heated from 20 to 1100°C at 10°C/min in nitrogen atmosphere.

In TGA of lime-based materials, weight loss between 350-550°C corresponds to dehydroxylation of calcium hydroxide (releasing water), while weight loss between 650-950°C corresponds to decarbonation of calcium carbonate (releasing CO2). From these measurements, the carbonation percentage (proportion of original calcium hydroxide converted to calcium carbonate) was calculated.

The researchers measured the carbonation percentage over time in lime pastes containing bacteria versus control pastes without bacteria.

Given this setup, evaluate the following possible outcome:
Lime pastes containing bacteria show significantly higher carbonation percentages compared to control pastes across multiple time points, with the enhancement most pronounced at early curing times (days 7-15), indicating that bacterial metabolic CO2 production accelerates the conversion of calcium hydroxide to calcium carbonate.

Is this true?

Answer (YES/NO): NO